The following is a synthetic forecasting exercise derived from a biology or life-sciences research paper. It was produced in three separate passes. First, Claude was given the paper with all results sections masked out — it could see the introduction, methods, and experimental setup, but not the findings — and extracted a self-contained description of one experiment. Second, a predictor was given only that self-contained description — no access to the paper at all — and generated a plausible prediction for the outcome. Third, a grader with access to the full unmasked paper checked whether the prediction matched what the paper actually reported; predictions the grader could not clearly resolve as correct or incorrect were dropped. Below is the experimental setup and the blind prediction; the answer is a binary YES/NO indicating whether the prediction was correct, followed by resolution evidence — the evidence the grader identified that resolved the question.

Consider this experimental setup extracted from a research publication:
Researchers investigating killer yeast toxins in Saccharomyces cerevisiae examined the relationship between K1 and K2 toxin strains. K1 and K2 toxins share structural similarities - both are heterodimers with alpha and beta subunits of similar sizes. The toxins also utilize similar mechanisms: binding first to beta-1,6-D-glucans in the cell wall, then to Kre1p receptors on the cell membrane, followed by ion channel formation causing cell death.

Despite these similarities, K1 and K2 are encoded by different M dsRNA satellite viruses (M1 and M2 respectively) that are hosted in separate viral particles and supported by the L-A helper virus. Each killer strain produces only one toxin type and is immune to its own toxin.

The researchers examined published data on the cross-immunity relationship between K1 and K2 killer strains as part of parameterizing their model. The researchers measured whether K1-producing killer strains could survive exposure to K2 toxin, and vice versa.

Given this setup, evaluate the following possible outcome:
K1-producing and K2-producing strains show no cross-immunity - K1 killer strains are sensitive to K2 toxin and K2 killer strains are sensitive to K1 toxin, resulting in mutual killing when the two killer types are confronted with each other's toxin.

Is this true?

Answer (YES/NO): YES